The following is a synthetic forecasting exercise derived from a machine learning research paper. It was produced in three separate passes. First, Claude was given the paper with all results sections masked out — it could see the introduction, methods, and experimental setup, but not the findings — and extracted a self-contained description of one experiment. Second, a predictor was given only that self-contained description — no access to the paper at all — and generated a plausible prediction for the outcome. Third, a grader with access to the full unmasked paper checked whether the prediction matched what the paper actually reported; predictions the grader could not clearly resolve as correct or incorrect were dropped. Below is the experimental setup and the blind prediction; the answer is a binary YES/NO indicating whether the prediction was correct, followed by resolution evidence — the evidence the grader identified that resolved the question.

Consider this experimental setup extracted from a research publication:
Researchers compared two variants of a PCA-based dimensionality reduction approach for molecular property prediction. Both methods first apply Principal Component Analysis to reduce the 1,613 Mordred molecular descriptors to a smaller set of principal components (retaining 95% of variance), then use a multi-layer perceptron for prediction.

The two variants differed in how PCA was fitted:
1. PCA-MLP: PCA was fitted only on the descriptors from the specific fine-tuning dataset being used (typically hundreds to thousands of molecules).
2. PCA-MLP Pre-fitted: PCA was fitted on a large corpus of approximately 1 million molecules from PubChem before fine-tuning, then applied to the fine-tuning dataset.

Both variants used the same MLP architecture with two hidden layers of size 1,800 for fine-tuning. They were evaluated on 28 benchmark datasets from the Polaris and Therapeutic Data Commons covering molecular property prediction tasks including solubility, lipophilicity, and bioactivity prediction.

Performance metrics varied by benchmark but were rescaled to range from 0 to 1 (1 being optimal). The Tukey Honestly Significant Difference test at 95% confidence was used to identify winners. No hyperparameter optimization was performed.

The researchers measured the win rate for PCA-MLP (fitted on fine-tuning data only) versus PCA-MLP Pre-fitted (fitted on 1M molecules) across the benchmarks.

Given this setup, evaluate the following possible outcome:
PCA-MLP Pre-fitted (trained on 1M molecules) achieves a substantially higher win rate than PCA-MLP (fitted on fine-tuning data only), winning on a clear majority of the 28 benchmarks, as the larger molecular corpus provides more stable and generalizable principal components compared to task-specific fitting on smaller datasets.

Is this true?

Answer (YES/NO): NO